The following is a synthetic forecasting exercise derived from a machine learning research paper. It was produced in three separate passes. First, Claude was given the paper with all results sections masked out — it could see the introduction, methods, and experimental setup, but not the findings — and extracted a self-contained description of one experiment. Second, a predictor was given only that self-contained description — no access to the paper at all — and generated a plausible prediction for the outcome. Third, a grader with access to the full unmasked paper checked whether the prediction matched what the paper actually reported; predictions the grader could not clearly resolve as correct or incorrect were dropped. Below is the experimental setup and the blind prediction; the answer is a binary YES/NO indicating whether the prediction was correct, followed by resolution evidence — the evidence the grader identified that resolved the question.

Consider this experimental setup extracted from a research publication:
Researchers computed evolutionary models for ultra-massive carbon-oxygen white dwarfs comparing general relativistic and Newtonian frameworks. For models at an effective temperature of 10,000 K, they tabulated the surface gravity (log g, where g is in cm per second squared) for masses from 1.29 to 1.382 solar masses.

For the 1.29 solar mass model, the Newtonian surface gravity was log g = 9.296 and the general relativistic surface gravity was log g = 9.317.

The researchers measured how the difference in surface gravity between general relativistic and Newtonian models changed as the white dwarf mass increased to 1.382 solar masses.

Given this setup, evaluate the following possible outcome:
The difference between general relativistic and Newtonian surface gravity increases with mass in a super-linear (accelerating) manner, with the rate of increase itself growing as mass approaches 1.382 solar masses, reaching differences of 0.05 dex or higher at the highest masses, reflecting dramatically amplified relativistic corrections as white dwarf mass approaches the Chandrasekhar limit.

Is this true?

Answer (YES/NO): YES